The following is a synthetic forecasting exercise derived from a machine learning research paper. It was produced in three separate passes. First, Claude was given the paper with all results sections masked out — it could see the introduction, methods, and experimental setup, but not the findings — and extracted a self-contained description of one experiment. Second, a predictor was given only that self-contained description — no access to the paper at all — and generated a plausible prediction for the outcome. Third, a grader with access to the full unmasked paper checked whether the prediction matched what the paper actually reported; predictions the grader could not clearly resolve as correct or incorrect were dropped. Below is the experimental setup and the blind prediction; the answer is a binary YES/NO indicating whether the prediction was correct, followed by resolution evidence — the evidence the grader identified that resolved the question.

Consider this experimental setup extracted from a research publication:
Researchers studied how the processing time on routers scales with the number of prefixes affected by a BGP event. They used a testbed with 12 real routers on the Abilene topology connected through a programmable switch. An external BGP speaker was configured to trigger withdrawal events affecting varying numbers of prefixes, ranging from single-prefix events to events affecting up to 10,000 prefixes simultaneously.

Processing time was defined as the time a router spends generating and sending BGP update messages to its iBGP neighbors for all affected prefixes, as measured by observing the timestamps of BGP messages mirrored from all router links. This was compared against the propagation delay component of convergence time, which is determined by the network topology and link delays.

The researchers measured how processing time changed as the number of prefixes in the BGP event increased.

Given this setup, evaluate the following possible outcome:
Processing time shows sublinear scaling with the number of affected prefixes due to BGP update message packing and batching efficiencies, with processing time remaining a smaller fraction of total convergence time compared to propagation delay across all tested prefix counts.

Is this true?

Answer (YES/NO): NO